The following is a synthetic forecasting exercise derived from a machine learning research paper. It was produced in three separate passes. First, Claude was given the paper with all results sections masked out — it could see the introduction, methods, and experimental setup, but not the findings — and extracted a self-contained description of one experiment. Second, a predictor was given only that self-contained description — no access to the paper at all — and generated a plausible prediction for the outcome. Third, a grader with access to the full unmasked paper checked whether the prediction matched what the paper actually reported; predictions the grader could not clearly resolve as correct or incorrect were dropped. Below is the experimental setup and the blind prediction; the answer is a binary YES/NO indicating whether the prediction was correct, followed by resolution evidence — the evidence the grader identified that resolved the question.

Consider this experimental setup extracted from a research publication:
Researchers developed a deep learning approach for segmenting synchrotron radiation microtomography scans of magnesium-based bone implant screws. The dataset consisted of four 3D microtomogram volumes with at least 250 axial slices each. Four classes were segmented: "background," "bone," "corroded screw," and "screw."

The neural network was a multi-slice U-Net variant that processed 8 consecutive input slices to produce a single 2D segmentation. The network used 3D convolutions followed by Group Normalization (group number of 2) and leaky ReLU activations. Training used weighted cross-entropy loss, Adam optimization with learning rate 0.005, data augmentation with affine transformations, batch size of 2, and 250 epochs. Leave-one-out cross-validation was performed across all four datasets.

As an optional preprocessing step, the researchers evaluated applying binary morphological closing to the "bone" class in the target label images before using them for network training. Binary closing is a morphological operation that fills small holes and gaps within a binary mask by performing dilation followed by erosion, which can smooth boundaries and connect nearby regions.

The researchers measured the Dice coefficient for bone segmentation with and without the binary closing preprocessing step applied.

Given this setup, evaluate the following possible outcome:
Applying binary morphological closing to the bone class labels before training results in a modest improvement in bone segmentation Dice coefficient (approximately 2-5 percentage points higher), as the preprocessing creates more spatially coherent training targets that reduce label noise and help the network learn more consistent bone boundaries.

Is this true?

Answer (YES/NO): NO